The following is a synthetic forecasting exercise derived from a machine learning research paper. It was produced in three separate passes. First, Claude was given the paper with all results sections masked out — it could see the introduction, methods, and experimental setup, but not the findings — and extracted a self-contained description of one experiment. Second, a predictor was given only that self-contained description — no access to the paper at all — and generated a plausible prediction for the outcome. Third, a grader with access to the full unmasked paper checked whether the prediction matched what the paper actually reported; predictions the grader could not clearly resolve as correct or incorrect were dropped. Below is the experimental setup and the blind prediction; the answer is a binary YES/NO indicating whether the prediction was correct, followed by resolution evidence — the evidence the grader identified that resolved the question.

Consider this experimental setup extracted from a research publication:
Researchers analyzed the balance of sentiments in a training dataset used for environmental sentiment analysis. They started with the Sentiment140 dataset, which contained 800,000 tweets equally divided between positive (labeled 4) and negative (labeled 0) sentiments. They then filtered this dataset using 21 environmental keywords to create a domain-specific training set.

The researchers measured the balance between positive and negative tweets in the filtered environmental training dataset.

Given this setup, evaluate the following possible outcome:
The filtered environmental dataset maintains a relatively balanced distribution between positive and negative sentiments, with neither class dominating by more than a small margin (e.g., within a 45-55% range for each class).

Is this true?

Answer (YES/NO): YES